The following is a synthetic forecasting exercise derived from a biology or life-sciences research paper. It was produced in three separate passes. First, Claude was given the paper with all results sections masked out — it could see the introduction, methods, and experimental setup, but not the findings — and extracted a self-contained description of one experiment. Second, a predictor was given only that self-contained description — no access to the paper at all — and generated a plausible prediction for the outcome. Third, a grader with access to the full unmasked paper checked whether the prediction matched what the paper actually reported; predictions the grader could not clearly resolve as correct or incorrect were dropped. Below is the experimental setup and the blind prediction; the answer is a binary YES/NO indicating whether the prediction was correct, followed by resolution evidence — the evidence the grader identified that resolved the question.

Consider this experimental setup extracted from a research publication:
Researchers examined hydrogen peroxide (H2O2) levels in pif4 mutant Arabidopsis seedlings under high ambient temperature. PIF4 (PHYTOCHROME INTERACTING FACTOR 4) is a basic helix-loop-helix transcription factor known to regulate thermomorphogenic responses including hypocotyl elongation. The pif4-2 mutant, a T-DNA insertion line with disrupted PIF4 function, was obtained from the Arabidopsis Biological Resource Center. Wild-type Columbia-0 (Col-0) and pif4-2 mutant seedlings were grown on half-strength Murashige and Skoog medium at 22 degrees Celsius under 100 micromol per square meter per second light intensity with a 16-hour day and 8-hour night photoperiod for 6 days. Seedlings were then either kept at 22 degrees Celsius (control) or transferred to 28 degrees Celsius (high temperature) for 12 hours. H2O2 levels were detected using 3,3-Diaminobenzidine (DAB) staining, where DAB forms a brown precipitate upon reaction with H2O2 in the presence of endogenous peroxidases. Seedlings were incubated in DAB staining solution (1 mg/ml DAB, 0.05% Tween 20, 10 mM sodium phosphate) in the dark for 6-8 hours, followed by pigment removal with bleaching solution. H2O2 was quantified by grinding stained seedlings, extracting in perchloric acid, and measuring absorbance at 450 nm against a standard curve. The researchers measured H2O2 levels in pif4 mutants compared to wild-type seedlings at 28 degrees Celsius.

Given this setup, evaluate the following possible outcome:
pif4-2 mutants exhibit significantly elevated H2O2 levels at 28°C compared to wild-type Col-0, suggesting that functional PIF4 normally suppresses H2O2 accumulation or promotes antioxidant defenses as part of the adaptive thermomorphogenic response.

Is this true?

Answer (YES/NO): YES